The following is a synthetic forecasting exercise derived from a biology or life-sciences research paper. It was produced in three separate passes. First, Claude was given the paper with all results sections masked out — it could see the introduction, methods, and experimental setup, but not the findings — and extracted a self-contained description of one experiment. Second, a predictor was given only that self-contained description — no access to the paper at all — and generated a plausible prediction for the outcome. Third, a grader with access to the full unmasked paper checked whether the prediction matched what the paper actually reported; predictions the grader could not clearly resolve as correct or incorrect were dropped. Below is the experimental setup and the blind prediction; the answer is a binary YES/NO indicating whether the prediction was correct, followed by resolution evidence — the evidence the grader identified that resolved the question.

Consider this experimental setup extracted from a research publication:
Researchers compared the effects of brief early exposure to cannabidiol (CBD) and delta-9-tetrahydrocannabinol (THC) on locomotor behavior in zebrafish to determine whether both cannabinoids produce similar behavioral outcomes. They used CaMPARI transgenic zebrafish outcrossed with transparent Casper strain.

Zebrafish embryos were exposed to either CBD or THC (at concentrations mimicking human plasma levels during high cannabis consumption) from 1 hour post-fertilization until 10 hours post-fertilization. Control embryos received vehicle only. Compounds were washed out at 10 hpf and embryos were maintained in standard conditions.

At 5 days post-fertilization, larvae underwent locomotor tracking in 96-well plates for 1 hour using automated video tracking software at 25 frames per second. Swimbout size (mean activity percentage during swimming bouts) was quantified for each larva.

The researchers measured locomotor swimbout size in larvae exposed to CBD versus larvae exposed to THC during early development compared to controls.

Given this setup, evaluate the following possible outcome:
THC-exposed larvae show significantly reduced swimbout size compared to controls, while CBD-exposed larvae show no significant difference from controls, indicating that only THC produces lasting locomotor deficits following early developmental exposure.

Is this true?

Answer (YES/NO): NO